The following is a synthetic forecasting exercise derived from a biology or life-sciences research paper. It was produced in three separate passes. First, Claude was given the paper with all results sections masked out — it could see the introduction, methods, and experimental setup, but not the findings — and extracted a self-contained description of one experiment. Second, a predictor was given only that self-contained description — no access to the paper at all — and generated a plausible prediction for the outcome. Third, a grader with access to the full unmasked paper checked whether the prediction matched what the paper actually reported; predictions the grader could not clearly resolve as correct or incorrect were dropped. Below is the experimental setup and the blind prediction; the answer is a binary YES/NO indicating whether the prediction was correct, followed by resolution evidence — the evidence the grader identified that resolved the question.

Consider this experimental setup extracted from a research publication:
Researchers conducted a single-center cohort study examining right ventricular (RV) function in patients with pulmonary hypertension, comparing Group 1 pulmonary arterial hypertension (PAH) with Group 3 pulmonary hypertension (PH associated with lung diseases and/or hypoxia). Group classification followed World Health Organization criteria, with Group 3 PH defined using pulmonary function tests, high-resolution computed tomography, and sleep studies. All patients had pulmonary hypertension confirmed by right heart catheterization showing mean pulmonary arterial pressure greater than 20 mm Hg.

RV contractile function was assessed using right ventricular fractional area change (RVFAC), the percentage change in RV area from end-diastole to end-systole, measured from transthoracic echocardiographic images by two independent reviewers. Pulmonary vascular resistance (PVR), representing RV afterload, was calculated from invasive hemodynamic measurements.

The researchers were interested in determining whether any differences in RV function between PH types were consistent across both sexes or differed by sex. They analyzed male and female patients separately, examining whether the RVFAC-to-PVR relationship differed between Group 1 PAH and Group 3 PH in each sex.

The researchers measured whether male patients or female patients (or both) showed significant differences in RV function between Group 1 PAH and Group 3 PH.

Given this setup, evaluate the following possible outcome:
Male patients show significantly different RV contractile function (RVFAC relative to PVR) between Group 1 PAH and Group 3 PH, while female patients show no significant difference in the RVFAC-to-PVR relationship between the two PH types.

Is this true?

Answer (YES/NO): NO